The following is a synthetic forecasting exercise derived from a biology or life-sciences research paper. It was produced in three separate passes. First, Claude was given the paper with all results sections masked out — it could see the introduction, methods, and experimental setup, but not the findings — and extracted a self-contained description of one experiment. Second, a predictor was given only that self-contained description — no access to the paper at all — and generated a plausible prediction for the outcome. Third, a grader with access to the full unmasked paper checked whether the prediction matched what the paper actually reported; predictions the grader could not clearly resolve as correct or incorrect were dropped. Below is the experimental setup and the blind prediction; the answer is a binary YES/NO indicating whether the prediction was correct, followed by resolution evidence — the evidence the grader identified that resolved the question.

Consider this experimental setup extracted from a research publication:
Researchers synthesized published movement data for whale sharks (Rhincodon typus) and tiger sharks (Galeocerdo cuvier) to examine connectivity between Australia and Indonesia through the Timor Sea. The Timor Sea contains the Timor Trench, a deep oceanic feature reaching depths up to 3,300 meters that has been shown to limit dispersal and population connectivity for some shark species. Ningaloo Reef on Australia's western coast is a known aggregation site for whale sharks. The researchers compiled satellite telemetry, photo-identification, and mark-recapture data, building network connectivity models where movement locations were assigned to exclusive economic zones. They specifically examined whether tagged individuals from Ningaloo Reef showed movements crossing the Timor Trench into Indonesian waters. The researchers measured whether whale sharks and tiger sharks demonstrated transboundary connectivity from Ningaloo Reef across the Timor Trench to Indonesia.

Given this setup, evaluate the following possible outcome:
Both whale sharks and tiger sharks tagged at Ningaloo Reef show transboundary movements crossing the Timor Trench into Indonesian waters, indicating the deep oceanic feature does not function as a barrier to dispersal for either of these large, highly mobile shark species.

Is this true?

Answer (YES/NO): YES